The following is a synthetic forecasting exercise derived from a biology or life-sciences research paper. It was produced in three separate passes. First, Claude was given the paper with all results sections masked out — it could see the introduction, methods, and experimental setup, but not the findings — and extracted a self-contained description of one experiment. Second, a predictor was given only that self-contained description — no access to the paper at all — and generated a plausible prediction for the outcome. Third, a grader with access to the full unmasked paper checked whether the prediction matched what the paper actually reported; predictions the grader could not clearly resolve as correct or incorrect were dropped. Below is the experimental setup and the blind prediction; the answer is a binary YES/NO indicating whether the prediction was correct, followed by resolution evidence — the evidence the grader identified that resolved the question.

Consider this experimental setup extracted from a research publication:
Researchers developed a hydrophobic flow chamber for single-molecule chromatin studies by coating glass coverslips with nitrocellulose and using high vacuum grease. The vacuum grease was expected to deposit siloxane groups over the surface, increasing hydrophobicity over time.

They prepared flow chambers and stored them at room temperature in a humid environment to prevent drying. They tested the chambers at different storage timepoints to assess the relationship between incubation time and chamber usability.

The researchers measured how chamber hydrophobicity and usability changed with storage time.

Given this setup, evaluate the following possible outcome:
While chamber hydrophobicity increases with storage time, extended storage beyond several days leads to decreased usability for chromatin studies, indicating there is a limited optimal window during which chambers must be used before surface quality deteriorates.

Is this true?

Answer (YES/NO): YES